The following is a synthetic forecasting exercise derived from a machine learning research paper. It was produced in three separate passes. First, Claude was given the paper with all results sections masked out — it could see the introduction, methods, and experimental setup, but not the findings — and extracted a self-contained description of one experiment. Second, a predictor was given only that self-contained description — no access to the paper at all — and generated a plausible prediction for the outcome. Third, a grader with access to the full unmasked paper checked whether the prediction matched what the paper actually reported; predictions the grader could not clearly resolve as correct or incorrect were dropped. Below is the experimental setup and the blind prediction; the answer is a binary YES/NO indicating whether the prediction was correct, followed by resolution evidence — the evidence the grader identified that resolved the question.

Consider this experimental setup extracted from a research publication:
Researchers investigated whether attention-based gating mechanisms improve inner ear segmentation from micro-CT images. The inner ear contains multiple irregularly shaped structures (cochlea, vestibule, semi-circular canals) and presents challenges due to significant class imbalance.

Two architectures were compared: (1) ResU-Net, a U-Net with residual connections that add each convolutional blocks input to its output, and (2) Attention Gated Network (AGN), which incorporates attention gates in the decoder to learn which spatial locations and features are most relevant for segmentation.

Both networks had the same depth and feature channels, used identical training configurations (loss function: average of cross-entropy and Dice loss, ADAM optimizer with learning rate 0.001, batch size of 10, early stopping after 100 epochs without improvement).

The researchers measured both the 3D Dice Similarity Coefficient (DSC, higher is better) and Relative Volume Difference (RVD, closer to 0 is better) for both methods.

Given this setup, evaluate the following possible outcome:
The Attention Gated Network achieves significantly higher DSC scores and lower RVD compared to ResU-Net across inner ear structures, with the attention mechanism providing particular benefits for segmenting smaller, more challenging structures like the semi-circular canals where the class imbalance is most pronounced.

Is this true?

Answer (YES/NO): NO